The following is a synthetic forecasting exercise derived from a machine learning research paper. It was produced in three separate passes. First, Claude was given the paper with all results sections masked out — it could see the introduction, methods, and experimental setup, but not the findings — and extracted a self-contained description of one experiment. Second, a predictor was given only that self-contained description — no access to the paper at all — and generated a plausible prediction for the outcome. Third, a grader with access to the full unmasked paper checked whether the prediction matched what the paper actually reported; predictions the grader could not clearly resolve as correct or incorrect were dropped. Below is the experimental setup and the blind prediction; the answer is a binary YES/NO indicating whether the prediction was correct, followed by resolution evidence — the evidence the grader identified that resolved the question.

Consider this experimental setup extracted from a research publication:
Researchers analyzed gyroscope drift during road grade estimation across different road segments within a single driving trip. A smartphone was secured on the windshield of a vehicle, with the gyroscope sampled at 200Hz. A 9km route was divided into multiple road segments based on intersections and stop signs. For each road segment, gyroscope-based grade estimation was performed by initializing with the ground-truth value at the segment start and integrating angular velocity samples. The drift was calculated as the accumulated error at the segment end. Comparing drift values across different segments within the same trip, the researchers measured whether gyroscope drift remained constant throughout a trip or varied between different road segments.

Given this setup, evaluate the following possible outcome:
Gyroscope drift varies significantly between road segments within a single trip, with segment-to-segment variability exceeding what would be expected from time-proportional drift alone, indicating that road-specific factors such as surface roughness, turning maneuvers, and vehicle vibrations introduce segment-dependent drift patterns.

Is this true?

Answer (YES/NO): YES